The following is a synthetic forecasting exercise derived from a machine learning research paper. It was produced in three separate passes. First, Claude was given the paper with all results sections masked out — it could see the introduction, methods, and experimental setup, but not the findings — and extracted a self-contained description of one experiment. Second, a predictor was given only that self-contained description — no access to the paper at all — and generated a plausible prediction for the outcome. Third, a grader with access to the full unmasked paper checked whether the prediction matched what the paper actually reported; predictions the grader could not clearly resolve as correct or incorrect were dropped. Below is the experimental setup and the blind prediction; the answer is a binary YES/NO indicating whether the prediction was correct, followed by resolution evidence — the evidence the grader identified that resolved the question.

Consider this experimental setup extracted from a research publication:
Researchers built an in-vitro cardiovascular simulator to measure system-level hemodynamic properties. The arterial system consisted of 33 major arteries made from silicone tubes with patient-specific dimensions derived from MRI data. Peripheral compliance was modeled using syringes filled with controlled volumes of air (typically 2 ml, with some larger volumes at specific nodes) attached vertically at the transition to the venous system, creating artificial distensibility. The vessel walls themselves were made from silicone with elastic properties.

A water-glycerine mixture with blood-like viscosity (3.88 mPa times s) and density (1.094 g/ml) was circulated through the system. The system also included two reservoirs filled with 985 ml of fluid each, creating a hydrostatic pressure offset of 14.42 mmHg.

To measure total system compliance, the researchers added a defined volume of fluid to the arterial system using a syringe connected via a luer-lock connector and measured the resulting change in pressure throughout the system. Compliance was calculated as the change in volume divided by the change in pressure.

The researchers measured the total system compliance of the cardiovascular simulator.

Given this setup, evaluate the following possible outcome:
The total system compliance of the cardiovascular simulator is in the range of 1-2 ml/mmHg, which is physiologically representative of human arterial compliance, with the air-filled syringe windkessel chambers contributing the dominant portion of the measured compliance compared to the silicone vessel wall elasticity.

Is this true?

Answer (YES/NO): NO